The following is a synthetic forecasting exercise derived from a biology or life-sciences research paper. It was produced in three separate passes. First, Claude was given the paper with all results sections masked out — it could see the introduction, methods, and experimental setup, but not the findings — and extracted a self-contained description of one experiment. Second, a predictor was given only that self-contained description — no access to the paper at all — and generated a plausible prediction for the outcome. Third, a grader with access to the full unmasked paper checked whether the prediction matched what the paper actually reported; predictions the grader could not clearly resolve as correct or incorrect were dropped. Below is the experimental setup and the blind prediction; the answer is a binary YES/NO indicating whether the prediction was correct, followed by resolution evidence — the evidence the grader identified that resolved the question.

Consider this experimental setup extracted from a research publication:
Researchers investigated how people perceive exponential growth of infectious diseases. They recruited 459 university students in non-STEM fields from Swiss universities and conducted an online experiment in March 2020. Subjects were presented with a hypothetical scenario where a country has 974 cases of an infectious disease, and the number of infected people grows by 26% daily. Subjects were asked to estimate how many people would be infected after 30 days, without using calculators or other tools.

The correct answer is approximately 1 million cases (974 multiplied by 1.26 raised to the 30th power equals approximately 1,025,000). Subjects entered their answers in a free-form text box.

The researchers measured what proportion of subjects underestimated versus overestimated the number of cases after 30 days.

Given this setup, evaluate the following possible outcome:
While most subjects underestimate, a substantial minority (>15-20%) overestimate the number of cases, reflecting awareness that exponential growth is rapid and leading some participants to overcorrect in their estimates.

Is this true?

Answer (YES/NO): NO